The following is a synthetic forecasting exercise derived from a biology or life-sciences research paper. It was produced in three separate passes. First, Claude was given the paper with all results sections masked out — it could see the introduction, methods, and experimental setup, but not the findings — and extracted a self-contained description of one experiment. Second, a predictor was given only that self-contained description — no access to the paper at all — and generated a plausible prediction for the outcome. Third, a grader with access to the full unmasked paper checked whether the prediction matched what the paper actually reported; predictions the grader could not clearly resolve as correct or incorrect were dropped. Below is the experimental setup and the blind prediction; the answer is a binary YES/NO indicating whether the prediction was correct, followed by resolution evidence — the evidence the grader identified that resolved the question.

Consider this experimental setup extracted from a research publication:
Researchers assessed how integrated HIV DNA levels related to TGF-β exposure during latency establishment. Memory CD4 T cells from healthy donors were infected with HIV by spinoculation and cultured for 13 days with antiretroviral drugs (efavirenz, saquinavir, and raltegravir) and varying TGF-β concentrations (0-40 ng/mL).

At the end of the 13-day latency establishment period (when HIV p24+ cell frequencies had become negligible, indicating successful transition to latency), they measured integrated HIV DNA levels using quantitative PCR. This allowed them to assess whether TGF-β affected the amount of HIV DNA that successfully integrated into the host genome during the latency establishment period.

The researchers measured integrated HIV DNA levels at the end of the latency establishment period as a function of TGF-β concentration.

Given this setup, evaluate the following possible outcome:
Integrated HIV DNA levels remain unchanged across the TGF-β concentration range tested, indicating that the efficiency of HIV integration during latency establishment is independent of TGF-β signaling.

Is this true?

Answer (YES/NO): NO